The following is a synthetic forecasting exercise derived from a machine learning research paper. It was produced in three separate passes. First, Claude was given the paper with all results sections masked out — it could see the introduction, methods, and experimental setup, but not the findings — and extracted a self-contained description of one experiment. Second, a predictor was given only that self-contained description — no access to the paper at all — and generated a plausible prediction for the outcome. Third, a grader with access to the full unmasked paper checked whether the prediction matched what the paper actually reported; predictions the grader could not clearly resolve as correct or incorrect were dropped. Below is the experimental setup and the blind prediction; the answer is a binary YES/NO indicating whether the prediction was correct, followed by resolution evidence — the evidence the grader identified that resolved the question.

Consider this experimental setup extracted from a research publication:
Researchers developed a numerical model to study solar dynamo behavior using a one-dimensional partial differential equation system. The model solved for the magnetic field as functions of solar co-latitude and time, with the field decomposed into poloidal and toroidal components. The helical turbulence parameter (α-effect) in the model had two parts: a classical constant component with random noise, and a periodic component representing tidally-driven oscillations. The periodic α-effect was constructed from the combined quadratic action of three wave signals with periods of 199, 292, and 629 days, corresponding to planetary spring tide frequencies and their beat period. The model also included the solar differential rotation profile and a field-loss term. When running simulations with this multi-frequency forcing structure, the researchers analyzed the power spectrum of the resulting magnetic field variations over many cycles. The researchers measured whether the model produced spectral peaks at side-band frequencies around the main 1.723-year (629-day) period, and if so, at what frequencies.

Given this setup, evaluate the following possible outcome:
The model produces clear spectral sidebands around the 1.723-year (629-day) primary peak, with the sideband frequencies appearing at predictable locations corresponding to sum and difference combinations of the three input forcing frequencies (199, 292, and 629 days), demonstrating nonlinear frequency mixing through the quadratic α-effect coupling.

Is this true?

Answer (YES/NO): NO